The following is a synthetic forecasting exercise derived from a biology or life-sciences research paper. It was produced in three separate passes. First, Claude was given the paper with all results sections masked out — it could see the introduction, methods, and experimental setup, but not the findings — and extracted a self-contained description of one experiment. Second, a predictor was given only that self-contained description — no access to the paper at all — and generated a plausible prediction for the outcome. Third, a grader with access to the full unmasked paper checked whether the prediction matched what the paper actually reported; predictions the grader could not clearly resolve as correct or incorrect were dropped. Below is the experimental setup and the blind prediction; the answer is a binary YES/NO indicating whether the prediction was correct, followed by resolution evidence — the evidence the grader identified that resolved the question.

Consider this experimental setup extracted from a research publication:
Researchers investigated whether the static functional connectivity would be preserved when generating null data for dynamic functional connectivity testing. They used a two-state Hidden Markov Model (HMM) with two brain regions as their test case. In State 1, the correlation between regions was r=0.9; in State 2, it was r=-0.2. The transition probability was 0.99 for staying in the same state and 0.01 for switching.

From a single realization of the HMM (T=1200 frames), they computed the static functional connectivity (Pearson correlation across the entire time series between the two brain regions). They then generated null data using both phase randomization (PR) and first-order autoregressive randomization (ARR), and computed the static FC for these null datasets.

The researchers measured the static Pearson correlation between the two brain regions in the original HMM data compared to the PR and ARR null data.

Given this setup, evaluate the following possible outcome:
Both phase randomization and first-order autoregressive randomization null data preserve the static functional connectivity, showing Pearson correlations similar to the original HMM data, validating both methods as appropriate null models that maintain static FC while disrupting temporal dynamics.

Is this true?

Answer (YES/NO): YES